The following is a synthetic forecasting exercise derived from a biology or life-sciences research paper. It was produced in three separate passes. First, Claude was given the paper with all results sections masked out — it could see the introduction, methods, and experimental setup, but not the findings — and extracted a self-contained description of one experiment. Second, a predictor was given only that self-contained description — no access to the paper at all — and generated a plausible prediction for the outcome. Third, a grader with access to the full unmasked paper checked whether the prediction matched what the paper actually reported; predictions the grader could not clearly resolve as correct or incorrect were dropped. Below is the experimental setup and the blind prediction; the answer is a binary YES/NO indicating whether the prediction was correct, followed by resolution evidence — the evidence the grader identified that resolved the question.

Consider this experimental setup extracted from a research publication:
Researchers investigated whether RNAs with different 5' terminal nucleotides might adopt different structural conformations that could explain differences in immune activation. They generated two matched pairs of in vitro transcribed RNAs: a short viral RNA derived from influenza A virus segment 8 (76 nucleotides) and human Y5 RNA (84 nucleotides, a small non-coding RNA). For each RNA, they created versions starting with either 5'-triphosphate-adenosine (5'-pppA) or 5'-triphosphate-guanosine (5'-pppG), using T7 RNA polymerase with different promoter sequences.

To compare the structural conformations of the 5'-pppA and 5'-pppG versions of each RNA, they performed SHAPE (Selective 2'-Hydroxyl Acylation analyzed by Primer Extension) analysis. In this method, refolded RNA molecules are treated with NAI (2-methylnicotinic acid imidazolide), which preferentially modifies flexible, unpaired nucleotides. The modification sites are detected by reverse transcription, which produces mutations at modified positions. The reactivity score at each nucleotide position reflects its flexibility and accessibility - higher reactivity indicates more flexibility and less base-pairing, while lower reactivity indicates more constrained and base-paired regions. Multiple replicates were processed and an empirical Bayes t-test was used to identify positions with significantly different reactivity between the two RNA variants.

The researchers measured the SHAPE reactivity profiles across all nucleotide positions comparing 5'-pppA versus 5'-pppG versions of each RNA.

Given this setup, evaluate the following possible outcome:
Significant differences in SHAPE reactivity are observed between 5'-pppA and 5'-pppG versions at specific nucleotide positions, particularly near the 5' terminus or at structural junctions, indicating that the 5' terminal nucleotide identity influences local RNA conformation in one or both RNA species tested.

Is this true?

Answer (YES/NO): NO